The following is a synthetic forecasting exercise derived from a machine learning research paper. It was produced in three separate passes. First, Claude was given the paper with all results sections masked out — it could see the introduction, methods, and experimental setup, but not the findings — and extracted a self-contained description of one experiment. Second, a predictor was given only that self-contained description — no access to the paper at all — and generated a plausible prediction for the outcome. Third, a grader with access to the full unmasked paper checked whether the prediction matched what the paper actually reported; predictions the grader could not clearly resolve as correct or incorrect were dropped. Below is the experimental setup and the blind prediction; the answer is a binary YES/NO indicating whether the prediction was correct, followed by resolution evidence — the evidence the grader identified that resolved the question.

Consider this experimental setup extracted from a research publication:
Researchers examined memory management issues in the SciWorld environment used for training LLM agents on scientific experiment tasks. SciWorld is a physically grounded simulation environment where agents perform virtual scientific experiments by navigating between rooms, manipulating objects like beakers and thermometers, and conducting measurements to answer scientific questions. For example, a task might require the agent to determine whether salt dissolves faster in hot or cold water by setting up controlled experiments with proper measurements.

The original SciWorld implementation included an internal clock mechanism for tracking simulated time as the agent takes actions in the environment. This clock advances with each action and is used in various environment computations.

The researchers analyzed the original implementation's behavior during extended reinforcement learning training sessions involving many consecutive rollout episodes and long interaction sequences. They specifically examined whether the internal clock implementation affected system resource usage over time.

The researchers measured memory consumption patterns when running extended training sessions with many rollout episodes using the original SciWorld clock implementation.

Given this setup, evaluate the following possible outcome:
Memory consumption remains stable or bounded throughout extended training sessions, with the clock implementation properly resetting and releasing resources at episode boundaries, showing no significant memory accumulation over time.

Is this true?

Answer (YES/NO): NO